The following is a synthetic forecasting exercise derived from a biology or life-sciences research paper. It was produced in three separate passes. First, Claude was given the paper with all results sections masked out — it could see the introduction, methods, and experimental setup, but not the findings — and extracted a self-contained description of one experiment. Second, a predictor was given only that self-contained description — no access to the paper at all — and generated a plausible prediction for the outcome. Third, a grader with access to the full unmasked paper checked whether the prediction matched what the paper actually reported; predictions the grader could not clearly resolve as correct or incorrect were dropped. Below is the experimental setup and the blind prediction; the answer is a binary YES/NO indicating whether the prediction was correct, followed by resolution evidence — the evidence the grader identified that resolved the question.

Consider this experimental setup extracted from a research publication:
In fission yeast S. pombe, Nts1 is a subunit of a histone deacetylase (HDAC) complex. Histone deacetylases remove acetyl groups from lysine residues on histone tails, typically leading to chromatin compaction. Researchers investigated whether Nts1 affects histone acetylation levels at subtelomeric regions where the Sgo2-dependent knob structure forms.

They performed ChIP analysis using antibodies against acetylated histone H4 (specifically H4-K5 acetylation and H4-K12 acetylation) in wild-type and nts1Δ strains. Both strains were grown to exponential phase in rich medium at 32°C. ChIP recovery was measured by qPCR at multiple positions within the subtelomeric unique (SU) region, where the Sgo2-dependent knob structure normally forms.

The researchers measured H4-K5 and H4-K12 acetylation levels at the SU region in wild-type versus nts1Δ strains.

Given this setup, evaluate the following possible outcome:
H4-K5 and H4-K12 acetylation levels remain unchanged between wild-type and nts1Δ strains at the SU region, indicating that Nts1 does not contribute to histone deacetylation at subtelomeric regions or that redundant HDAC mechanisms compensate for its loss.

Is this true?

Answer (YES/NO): NO